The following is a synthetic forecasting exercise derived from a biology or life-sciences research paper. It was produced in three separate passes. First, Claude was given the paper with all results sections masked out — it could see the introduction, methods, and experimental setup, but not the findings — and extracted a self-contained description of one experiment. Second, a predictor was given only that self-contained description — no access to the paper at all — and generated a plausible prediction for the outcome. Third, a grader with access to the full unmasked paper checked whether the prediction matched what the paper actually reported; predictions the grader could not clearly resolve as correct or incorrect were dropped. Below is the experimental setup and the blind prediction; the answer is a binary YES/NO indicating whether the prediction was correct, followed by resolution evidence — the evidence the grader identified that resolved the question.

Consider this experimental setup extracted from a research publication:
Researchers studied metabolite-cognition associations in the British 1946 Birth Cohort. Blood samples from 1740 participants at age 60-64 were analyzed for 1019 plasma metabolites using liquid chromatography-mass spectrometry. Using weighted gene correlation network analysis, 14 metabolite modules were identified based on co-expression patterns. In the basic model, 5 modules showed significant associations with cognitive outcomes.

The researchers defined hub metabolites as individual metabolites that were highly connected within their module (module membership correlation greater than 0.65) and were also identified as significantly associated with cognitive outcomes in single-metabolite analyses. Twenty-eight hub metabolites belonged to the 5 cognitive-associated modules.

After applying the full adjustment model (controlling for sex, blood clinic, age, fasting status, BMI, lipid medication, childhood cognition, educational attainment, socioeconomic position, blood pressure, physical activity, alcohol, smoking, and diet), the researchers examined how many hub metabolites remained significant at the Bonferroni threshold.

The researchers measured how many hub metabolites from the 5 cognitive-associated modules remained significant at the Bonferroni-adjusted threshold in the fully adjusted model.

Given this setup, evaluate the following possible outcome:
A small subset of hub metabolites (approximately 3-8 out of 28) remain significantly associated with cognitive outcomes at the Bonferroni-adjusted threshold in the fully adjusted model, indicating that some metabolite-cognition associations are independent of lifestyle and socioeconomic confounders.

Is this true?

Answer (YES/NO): NO